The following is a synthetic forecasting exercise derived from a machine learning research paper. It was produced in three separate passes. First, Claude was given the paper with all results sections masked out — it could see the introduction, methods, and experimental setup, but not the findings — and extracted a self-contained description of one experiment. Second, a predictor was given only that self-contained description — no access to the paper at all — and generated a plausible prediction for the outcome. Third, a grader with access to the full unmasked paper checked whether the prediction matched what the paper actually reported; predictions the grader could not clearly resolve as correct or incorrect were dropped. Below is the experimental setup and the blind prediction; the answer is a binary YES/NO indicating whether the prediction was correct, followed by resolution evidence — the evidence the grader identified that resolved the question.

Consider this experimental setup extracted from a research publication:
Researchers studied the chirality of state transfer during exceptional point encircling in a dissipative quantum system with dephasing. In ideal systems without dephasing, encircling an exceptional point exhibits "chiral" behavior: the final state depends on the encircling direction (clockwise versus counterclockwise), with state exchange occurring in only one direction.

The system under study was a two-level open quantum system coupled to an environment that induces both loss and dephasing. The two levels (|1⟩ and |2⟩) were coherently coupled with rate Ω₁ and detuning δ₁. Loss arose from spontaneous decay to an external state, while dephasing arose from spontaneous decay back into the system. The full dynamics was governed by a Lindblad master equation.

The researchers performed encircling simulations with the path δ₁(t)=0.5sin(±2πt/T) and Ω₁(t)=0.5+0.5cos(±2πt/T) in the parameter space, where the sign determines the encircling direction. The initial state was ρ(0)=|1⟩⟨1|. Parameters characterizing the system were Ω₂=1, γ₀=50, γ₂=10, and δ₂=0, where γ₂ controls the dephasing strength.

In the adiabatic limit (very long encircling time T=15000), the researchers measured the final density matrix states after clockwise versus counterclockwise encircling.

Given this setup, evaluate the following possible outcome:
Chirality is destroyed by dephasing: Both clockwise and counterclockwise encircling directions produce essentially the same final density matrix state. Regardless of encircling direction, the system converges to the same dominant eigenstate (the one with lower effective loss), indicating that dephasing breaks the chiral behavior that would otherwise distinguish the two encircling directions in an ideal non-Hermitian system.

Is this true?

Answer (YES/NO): YES